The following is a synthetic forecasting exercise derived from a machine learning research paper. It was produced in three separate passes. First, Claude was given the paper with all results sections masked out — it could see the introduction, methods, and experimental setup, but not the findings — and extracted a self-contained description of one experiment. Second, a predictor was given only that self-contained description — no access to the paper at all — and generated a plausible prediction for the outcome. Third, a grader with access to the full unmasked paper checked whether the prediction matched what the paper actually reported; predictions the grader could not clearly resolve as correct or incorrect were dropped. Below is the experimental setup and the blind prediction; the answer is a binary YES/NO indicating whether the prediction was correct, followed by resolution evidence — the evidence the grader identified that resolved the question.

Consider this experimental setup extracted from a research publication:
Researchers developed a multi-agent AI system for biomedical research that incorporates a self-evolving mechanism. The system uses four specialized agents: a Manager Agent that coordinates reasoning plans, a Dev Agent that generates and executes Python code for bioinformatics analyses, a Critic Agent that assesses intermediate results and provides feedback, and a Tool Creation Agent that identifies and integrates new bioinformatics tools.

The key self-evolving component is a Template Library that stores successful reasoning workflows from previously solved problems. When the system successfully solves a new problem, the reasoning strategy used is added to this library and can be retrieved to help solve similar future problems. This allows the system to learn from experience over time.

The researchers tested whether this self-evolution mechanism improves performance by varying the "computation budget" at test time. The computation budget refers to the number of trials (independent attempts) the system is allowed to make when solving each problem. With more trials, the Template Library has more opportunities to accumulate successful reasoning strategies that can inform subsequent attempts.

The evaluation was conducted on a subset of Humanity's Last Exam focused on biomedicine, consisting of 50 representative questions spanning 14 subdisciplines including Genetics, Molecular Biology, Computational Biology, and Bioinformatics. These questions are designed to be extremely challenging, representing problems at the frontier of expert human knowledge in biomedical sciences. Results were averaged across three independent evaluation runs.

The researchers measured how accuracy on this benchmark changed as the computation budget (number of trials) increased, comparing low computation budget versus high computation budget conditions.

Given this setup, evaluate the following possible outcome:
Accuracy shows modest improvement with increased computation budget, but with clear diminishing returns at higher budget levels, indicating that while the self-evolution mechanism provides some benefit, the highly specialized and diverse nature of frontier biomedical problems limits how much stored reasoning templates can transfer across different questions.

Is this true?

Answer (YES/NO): NO